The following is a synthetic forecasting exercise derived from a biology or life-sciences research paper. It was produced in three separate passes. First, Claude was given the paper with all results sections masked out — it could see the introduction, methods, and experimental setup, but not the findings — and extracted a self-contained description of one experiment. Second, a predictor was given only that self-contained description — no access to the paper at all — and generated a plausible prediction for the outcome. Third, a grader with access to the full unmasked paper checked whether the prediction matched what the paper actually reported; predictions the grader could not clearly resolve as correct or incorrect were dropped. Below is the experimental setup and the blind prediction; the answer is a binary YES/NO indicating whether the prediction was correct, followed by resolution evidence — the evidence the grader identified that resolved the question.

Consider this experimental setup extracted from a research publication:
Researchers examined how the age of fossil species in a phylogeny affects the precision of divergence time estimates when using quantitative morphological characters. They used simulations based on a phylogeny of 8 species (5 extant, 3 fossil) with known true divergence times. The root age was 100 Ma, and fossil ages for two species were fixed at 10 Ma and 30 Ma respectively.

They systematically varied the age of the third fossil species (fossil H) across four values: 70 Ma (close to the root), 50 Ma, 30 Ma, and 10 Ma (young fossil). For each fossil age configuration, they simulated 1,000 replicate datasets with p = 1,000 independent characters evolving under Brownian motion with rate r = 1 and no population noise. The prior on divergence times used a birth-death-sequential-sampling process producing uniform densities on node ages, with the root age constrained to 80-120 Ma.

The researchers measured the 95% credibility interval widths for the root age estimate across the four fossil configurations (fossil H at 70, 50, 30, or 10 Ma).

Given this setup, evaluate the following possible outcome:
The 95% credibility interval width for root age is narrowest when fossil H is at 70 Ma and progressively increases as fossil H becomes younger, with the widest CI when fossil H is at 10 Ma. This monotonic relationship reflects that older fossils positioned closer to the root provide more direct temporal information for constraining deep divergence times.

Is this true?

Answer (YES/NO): YES